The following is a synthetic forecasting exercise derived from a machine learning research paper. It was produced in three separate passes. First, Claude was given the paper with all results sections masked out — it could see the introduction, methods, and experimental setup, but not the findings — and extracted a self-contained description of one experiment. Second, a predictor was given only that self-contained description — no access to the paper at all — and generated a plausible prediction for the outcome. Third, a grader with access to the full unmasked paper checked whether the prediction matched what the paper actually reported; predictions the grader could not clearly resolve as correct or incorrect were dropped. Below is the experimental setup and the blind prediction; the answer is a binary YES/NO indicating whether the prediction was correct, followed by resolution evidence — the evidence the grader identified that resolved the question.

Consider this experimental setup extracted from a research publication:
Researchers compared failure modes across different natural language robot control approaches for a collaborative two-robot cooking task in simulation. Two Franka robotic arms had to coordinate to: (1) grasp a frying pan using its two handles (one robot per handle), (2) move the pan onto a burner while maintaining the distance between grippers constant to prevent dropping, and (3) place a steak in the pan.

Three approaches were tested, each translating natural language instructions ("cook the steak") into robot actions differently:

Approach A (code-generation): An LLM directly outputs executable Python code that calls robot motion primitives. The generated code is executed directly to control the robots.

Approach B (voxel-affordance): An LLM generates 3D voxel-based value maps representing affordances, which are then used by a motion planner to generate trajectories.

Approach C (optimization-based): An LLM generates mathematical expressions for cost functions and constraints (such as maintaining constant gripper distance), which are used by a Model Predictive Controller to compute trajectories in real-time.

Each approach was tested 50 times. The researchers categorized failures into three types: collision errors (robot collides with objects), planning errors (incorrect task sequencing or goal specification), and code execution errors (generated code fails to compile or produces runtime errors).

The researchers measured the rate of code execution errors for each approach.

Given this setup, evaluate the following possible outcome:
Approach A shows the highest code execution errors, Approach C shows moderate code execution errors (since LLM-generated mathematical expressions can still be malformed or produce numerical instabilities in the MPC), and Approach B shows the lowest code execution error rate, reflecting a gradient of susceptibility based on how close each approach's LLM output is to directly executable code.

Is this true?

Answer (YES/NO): NO